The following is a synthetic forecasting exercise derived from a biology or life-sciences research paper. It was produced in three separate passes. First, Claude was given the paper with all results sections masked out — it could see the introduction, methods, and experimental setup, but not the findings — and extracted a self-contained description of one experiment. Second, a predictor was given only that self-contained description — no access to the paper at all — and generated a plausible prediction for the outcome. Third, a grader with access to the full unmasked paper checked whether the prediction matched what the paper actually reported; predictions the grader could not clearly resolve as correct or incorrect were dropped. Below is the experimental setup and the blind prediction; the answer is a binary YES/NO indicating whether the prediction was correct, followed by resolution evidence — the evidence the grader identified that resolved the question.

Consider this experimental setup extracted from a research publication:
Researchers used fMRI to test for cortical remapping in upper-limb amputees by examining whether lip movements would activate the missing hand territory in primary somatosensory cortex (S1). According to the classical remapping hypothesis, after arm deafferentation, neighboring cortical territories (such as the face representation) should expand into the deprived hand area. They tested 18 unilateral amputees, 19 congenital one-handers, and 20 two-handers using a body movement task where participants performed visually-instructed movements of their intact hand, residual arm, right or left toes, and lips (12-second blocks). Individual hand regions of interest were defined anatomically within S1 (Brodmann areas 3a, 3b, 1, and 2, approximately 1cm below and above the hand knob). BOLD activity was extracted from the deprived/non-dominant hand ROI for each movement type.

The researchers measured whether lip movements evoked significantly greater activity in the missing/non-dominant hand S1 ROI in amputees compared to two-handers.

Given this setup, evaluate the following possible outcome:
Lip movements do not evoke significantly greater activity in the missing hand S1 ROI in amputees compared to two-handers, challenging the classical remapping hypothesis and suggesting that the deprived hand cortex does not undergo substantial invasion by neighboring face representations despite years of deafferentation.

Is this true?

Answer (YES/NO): YES